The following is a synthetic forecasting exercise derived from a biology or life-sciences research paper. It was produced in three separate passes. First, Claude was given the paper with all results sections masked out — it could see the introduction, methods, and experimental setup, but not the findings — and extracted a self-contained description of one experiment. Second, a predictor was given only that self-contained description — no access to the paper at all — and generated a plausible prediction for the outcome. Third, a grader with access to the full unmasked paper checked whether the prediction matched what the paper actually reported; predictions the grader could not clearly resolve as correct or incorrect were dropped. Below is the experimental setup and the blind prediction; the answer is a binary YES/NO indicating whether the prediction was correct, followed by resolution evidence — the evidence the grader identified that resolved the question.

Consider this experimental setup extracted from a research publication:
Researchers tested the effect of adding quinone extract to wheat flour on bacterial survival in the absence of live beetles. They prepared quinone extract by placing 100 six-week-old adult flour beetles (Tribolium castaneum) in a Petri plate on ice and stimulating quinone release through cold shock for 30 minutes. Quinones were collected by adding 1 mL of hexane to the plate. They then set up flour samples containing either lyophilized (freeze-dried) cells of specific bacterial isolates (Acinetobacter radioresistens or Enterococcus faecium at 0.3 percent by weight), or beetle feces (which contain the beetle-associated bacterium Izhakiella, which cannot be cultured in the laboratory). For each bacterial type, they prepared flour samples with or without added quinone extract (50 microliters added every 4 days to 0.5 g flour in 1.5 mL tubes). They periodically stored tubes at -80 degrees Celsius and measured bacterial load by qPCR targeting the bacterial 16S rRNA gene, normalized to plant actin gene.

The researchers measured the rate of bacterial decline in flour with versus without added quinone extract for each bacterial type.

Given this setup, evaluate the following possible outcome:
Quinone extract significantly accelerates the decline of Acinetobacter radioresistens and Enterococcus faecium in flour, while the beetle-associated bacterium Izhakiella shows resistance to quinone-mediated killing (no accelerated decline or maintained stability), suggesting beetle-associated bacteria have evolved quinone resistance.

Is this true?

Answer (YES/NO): NO